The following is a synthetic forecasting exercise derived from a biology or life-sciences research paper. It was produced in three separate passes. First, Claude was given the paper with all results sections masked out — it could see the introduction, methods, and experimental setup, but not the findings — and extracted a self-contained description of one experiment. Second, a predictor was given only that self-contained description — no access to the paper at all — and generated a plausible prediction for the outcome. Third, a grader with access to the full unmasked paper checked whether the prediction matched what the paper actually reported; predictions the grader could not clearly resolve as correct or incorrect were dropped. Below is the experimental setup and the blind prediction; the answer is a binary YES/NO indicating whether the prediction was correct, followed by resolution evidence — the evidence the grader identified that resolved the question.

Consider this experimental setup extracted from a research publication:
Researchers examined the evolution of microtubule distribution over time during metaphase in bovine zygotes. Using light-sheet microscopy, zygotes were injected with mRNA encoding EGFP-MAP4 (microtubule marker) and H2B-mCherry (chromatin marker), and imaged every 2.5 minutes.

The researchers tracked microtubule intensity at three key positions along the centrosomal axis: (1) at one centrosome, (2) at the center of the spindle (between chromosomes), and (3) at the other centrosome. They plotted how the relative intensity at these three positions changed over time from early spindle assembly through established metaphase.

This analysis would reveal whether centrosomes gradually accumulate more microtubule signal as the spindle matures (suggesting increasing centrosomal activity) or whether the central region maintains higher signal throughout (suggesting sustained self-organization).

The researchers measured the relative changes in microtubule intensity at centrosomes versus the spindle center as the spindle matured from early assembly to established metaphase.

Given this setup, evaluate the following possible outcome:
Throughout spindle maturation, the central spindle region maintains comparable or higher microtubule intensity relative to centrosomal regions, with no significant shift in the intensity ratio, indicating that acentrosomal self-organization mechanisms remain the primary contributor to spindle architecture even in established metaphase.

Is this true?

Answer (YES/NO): NO